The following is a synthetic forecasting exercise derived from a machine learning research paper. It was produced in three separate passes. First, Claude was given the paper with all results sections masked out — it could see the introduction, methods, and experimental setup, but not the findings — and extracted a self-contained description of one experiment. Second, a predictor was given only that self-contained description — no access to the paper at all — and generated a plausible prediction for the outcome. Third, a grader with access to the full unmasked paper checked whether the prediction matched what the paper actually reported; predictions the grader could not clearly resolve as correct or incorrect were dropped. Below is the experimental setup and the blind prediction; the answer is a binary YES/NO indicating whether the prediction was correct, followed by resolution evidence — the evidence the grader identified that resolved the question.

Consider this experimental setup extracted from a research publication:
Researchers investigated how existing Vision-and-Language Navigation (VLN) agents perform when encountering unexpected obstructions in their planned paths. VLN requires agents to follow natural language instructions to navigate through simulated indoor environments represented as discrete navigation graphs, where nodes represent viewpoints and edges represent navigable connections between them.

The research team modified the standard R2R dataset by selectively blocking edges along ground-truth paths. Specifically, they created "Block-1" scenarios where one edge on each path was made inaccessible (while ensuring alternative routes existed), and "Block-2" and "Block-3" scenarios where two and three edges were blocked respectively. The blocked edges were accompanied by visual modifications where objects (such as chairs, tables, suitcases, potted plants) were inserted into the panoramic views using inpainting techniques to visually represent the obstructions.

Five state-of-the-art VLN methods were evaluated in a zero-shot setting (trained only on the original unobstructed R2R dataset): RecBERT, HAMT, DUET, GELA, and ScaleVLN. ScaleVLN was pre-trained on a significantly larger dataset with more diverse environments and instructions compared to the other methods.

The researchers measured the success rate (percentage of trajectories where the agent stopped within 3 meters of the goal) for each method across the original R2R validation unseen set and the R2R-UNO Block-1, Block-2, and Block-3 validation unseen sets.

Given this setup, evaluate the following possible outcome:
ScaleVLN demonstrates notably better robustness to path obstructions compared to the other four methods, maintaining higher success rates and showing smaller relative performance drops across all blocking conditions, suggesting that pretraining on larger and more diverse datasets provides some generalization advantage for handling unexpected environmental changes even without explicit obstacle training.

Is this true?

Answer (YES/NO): YES